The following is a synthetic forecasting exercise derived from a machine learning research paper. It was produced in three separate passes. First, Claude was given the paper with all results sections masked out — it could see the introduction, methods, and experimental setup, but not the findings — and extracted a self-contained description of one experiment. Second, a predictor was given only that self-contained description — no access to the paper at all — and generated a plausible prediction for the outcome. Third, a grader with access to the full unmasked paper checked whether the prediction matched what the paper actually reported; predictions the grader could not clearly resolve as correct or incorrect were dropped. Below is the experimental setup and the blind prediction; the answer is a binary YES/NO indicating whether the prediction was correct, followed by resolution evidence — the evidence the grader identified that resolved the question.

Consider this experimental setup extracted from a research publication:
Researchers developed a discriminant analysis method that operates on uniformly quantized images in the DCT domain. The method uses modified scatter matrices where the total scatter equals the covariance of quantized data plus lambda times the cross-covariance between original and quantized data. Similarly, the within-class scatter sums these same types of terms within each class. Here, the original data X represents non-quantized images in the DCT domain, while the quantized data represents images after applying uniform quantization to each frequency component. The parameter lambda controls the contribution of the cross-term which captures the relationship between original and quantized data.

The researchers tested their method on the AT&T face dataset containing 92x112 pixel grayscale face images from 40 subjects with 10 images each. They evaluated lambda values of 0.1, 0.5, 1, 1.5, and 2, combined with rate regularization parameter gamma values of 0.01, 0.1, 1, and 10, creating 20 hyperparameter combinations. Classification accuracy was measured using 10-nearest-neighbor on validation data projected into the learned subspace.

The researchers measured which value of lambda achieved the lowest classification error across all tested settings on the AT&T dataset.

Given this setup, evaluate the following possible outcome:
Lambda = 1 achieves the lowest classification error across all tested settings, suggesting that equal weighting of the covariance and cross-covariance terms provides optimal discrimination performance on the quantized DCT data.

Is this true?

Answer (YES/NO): NO